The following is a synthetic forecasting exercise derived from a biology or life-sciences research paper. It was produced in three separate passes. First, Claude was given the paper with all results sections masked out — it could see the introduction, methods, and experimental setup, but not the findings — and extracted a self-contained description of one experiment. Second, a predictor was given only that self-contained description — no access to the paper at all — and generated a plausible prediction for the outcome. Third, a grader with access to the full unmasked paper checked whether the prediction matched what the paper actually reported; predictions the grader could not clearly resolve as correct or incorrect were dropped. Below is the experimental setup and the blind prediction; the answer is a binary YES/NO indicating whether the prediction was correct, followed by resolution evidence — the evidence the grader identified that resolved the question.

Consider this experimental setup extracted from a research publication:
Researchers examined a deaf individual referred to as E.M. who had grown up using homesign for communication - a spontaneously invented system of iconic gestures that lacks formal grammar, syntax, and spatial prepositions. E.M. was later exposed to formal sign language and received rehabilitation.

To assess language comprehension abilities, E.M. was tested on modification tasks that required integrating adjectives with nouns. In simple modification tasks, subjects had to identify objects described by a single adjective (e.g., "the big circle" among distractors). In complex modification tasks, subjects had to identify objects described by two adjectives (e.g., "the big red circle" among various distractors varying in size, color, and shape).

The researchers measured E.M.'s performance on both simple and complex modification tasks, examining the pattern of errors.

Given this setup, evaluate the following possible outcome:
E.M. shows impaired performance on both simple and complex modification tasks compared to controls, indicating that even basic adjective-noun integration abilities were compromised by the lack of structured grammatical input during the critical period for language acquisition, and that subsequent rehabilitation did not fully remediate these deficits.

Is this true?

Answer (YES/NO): NO